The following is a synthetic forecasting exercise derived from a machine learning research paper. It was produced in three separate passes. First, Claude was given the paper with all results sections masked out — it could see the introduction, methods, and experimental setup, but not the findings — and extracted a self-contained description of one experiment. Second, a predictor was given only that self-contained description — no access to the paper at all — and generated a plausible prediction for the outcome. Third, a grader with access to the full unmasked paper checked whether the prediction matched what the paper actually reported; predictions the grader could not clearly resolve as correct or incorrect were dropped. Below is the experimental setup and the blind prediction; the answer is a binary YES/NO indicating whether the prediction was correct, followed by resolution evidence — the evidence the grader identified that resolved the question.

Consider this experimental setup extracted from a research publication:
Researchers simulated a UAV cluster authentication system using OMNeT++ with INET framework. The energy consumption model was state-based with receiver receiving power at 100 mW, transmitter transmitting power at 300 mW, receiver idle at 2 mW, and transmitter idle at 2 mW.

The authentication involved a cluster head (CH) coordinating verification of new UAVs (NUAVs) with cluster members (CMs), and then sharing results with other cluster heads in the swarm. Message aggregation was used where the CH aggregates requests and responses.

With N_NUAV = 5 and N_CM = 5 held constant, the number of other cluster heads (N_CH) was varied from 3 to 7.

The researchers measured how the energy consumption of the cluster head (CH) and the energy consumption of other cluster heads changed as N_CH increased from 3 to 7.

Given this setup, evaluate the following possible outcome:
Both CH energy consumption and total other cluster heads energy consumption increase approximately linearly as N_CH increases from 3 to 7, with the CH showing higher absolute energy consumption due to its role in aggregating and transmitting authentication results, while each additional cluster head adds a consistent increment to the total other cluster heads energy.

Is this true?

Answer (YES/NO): NO